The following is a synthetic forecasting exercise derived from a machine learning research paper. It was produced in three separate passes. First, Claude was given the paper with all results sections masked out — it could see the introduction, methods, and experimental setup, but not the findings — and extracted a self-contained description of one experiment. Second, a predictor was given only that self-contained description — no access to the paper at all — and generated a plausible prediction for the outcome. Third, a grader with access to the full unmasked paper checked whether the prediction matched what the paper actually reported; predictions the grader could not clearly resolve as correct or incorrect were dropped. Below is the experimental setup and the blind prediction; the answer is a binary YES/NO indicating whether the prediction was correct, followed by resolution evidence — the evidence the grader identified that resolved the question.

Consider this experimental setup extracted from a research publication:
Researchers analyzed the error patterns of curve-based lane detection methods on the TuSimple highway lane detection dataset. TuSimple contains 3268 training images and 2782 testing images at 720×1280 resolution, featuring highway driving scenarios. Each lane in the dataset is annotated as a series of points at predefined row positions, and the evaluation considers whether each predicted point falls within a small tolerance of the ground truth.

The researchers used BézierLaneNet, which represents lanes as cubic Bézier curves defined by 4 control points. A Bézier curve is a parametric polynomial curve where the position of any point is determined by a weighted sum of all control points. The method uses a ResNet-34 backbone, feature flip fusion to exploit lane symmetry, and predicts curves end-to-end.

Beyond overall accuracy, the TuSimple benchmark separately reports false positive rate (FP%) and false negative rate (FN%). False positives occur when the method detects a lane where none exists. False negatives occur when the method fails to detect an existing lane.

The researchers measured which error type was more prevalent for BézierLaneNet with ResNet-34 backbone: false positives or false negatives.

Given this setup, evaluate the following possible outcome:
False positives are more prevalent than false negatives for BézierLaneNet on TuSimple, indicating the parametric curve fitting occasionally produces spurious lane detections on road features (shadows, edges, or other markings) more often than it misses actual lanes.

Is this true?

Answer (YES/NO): YES